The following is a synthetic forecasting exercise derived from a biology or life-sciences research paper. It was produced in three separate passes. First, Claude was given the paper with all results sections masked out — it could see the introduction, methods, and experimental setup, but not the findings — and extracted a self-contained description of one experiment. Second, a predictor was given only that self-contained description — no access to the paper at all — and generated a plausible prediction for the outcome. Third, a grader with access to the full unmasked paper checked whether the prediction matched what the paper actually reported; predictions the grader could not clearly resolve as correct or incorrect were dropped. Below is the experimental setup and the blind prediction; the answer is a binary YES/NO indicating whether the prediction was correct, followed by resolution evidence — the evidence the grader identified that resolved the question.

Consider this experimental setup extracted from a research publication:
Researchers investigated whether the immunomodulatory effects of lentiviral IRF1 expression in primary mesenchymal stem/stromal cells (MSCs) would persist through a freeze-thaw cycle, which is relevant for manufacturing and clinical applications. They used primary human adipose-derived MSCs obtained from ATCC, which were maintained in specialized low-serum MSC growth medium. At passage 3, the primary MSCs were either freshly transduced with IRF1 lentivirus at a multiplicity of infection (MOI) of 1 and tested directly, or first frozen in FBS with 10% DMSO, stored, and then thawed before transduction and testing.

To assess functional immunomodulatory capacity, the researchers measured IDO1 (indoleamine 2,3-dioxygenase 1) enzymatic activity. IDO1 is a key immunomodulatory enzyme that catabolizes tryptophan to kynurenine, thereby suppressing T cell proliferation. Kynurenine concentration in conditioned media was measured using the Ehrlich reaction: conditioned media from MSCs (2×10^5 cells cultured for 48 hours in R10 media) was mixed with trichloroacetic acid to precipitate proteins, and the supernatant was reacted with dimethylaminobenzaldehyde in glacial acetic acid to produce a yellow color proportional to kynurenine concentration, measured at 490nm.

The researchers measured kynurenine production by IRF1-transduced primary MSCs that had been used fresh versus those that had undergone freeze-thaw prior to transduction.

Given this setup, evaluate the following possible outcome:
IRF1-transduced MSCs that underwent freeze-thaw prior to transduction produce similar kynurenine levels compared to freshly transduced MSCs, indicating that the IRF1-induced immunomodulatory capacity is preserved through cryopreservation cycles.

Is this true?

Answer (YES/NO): NO